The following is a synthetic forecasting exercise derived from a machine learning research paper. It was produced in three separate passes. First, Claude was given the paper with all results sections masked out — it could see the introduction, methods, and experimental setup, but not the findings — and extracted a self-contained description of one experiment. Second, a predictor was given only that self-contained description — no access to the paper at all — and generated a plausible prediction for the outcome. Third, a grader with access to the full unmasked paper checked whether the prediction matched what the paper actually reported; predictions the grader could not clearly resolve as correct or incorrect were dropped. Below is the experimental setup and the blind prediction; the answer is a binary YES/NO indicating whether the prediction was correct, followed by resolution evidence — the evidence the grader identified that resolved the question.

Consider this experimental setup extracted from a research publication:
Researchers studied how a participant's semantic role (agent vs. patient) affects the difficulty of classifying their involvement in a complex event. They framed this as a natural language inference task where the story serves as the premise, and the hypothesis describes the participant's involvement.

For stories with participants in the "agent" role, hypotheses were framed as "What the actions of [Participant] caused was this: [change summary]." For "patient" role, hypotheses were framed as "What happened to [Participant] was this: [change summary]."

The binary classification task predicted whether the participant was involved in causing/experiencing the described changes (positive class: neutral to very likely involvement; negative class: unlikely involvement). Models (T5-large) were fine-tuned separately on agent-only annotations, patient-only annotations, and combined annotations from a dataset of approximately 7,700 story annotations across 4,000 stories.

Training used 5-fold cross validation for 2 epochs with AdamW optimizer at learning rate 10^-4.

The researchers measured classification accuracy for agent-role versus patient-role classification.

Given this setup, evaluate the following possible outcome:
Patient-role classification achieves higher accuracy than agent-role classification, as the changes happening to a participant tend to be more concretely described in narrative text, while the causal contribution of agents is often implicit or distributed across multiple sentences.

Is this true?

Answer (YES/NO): YES